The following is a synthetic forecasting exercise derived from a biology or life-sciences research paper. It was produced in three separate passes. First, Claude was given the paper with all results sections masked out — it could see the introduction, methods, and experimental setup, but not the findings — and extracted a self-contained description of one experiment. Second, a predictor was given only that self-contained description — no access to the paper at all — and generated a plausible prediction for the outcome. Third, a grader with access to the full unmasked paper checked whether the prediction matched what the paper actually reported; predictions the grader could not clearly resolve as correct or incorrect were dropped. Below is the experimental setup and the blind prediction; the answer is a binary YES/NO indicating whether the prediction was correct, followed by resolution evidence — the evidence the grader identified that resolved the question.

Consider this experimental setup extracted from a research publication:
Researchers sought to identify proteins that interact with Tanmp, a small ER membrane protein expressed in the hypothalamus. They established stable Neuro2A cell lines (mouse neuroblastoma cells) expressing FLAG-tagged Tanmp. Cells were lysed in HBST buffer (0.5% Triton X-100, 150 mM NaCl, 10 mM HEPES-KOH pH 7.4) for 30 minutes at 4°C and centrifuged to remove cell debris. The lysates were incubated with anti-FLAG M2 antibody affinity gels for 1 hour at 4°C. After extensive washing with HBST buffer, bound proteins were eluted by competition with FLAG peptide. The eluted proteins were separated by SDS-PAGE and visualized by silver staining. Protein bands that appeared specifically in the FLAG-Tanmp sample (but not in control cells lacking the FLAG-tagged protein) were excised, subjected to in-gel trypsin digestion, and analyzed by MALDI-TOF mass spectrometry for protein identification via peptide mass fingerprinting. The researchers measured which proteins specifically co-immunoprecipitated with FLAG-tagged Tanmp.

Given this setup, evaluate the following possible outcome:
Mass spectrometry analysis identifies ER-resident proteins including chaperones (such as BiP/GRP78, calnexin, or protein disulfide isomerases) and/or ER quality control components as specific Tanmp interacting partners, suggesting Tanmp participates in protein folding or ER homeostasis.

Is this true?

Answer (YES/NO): NO